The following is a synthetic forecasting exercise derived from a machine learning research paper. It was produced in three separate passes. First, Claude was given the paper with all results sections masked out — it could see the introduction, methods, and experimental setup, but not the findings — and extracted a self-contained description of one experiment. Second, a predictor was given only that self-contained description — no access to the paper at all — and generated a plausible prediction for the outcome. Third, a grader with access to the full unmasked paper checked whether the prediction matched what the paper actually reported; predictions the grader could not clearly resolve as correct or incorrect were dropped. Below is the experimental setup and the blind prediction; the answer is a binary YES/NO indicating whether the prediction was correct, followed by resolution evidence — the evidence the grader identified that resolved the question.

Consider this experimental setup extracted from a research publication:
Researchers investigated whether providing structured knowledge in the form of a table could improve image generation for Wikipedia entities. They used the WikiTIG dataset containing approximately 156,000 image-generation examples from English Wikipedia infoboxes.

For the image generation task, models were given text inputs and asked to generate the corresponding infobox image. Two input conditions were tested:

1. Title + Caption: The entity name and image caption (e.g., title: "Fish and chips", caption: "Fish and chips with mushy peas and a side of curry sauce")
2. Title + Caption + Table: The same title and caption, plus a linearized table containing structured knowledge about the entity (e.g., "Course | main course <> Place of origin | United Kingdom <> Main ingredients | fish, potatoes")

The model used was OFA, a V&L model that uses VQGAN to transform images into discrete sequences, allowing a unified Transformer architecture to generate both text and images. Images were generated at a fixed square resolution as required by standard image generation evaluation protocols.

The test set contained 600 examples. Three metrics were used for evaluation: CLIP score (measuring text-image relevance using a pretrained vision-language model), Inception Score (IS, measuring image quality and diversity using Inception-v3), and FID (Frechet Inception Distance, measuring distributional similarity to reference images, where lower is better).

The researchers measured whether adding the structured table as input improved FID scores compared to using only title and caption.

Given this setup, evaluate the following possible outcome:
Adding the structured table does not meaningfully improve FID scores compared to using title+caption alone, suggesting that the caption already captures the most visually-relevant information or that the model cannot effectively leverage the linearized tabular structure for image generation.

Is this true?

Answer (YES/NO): NO